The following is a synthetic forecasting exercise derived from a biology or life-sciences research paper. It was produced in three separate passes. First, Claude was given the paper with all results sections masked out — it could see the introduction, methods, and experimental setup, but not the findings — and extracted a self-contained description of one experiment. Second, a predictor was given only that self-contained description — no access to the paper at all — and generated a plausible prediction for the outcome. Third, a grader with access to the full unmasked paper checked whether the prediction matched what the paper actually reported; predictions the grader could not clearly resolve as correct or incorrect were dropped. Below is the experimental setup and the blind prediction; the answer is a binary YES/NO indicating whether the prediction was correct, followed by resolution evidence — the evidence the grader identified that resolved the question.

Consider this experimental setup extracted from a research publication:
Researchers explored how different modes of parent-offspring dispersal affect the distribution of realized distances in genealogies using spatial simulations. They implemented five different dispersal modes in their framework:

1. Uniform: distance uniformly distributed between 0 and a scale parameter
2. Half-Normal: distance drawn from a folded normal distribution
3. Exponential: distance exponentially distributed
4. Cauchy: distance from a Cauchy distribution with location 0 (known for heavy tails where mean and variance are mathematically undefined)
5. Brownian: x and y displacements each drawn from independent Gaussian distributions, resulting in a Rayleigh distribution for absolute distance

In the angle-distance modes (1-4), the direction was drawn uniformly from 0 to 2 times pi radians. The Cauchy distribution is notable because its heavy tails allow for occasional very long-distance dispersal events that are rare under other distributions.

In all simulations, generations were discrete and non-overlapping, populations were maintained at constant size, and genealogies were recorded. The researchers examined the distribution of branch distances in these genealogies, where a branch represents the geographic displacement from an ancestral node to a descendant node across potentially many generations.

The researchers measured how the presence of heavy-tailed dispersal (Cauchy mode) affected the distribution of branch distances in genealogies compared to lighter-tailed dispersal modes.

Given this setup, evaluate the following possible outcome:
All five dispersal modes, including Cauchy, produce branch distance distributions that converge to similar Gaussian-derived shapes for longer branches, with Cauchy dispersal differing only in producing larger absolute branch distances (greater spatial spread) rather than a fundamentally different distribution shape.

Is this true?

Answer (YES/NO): NO